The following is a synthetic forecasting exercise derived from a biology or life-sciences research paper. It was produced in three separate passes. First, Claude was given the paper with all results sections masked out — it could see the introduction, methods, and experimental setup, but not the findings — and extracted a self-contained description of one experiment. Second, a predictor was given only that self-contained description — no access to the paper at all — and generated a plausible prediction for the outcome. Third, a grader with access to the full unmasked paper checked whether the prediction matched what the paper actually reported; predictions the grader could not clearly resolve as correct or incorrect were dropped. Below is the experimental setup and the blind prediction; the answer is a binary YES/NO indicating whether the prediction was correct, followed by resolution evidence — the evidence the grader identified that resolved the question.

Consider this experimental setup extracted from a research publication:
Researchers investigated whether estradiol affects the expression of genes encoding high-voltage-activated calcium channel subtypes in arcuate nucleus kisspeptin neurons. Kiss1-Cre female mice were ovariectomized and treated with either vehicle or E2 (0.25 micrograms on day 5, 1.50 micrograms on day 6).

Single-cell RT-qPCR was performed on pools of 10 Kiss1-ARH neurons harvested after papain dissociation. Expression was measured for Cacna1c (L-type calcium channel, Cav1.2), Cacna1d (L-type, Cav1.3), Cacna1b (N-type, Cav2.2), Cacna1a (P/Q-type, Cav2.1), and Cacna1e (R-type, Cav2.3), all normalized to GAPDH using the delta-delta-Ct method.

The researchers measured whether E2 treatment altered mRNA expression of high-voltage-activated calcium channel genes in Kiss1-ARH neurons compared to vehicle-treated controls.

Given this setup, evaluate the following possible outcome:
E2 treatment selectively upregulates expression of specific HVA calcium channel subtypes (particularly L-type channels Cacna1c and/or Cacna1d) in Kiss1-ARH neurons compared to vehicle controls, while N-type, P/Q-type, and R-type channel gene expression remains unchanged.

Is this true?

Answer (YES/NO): NO